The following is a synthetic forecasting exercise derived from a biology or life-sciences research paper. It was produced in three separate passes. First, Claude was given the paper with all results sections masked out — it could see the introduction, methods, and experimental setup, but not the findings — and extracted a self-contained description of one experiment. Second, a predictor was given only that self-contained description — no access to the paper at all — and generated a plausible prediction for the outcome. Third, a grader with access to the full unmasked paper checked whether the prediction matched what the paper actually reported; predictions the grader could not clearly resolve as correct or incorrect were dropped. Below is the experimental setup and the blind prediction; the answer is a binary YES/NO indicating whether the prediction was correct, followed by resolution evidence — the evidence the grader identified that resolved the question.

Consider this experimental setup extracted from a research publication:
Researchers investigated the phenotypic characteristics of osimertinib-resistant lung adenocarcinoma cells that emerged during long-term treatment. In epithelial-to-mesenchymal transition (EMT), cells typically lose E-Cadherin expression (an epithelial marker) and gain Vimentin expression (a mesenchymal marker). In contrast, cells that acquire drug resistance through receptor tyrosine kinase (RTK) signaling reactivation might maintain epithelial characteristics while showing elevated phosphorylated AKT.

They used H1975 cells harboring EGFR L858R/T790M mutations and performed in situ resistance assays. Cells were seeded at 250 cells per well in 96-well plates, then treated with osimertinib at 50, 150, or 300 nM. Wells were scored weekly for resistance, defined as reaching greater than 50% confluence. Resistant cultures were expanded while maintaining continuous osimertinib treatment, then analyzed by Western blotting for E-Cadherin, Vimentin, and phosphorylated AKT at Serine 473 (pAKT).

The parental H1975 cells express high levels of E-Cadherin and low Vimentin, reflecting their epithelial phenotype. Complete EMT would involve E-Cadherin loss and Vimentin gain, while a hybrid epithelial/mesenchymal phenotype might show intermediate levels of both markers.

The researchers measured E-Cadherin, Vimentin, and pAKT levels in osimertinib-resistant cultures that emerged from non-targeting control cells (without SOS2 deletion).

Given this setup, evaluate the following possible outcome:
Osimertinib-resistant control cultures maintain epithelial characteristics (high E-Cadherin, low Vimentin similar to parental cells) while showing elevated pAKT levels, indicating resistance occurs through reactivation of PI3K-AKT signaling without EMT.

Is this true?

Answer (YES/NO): NO